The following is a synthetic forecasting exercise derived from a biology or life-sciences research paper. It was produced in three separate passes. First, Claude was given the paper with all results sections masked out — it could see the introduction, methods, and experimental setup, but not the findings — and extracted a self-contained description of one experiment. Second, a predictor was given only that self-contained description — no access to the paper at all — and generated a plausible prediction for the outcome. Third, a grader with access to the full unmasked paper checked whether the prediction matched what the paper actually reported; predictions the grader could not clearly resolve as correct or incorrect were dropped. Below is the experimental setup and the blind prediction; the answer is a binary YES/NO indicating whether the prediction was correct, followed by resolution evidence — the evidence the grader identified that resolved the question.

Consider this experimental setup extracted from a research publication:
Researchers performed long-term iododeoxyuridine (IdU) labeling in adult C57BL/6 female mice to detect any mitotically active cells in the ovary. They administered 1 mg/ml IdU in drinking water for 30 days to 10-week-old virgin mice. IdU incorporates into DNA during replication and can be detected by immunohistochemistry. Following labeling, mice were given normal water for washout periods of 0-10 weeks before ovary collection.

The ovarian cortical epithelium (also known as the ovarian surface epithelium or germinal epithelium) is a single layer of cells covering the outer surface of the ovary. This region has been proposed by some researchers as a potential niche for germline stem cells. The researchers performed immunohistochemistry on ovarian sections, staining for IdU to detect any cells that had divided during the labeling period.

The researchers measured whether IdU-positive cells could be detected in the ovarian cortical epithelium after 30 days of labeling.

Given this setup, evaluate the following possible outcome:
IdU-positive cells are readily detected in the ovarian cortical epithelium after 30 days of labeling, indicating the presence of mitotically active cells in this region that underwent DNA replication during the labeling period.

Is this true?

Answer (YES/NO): YES